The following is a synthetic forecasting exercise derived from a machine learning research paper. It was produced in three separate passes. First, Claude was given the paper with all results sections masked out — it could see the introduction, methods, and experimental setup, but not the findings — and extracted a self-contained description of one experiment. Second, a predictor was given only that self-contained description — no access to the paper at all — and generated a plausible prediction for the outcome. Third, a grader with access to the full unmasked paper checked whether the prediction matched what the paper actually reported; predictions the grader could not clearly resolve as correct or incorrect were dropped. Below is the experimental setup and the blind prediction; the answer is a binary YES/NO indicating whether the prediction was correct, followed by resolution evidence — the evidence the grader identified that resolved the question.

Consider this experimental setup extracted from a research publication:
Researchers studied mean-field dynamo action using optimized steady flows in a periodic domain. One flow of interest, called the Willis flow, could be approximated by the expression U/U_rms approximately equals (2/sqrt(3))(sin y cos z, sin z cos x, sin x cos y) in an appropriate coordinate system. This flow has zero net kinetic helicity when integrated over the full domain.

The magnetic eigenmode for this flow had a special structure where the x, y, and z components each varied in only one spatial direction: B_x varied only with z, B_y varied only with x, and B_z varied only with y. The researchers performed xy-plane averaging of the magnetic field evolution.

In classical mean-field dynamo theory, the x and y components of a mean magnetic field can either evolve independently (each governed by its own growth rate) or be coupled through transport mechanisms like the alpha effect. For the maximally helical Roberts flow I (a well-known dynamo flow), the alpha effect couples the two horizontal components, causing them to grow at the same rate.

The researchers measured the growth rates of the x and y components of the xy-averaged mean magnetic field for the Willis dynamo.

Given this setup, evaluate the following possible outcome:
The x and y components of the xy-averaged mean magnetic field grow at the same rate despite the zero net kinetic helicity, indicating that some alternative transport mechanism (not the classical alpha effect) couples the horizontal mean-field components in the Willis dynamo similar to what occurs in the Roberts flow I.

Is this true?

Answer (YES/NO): NO